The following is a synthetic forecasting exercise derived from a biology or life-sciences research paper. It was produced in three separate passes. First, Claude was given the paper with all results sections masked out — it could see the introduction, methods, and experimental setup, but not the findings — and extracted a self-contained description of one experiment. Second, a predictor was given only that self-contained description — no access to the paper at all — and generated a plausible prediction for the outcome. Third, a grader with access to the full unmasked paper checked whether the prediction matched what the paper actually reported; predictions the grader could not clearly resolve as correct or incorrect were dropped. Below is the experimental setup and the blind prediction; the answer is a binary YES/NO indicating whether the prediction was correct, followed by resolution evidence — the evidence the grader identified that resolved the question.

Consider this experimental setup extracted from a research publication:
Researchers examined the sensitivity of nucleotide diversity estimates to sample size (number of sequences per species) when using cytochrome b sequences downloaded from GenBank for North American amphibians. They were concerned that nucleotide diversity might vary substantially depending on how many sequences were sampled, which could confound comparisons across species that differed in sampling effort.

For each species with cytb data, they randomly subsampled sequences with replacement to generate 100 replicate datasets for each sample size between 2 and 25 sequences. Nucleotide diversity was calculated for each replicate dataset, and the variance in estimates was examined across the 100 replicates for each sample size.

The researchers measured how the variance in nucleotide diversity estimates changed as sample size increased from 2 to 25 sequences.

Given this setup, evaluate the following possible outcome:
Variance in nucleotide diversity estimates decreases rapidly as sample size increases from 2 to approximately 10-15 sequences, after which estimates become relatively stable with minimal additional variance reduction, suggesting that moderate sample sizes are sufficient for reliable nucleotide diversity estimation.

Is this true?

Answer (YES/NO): NO